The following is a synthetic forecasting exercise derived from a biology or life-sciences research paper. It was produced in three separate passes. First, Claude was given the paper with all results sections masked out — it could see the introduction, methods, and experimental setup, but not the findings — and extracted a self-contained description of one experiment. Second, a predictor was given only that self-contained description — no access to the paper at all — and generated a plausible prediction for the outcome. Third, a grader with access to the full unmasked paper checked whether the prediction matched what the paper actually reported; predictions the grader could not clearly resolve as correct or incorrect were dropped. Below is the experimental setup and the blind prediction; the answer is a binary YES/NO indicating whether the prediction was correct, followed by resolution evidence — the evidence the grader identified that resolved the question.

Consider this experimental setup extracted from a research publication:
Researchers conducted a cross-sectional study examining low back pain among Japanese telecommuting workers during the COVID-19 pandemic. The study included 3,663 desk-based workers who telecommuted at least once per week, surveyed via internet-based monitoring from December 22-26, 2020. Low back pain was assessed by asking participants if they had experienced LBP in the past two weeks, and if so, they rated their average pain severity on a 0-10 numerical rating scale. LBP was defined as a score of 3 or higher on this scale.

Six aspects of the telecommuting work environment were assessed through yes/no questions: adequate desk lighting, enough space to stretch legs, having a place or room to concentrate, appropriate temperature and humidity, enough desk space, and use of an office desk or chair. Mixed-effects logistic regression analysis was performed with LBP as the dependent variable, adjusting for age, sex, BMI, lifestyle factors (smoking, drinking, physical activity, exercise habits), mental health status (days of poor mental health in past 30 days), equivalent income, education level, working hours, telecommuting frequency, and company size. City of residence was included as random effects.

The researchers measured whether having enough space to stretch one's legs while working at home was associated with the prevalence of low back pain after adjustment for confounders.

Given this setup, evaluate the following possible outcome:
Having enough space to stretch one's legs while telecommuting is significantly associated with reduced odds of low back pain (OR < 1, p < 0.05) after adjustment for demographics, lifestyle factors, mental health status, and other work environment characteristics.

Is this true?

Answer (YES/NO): NO